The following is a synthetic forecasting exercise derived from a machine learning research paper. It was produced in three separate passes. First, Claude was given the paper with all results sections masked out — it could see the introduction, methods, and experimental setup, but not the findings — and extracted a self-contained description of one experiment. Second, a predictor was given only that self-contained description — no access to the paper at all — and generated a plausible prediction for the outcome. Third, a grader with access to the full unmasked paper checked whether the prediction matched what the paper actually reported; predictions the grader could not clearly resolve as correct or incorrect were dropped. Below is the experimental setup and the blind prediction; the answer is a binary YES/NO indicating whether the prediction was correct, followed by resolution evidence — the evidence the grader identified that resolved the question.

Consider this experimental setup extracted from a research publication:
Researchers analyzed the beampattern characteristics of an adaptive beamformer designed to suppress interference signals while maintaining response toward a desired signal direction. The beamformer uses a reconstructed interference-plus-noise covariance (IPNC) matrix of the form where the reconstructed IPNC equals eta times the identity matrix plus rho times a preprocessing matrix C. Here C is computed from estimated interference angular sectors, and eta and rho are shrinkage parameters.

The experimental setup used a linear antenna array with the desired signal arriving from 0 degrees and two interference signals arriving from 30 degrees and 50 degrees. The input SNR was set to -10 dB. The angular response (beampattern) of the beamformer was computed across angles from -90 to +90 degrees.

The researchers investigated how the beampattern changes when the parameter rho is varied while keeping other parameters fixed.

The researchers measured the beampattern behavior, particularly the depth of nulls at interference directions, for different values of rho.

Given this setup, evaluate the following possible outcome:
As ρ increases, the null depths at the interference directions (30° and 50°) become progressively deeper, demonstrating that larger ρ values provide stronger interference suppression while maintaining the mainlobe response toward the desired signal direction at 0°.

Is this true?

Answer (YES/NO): YES